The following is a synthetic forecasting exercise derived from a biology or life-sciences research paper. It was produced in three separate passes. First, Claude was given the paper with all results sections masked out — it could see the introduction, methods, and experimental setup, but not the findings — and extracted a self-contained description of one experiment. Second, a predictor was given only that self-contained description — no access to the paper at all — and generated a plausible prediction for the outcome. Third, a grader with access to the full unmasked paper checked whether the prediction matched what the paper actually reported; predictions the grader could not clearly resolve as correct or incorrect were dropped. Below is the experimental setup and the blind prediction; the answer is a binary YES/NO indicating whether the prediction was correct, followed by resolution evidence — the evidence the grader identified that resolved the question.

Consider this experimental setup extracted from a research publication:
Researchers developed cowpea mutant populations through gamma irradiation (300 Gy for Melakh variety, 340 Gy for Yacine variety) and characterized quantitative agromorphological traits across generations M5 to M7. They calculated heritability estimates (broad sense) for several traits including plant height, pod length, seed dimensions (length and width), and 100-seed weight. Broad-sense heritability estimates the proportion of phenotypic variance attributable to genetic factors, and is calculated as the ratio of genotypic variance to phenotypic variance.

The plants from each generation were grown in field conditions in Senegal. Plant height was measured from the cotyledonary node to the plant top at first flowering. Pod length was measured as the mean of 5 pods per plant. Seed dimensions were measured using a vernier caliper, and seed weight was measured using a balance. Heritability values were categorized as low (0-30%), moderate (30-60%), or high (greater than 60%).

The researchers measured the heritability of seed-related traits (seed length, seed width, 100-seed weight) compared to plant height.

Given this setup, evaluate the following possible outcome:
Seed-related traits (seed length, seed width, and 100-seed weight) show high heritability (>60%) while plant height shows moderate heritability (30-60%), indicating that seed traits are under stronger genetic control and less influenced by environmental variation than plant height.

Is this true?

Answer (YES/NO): NO